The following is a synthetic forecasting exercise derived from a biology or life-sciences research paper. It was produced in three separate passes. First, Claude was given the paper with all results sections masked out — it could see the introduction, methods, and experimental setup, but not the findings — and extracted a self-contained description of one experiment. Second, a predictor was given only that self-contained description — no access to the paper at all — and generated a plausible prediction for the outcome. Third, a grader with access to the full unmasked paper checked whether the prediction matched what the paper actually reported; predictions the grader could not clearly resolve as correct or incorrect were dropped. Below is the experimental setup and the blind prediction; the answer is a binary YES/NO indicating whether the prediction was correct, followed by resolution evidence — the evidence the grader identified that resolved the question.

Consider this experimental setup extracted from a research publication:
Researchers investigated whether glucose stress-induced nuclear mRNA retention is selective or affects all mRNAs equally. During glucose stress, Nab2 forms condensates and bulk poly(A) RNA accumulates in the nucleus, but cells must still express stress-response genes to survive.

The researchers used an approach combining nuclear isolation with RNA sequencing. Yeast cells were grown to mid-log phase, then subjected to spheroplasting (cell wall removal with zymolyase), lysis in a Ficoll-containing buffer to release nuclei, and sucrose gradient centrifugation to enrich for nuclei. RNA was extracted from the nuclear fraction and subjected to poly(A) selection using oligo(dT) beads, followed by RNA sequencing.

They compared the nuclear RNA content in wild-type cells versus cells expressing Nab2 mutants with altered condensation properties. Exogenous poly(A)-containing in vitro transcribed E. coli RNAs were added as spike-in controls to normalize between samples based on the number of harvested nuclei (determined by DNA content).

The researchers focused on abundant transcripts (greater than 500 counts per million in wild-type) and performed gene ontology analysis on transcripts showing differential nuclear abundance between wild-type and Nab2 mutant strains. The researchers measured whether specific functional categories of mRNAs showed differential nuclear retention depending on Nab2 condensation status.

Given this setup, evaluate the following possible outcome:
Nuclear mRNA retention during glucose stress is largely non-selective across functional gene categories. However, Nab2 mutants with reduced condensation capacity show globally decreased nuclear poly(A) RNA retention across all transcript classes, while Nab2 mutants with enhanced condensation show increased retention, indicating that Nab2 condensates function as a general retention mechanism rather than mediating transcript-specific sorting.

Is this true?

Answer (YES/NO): NO